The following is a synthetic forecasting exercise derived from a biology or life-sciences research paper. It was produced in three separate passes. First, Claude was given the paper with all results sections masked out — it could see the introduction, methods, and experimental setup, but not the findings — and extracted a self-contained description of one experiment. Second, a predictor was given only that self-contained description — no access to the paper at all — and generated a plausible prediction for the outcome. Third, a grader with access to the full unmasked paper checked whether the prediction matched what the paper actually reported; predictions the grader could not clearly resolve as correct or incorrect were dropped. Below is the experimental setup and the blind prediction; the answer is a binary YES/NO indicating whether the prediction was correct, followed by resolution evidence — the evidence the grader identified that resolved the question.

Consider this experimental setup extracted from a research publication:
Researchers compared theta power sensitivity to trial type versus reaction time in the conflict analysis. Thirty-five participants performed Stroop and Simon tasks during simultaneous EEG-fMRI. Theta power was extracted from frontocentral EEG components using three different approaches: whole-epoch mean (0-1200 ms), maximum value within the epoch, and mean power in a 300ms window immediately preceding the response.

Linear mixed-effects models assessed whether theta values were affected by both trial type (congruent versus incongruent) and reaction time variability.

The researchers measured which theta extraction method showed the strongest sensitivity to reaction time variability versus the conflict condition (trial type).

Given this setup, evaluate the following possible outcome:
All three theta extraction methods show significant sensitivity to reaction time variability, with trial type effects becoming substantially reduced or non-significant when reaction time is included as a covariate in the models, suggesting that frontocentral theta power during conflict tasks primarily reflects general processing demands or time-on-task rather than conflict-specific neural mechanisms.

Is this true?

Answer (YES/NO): NO